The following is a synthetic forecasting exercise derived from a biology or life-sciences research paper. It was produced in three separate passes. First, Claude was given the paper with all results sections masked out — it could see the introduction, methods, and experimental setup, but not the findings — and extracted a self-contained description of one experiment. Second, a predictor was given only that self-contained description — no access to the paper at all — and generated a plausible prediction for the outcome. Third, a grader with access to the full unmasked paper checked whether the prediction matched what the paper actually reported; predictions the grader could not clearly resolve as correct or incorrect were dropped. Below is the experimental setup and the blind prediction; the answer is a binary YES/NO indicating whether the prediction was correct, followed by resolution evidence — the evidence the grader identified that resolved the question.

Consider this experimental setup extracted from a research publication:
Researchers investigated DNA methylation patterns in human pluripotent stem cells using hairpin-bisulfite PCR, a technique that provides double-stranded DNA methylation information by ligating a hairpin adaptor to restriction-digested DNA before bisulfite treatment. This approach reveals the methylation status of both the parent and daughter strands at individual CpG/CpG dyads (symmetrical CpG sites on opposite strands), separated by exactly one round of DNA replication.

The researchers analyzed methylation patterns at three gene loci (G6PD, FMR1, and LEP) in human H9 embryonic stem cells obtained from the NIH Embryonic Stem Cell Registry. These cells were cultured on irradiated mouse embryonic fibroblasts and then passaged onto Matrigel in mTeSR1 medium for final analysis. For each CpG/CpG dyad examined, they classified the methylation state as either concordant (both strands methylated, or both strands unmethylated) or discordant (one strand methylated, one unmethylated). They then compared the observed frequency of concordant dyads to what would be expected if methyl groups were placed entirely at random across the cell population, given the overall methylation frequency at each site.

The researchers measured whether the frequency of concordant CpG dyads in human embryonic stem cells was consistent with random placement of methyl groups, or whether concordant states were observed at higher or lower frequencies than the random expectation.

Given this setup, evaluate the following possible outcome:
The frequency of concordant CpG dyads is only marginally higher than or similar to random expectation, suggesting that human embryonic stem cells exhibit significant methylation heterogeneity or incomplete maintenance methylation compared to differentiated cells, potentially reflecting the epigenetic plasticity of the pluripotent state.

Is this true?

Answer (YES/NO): NO